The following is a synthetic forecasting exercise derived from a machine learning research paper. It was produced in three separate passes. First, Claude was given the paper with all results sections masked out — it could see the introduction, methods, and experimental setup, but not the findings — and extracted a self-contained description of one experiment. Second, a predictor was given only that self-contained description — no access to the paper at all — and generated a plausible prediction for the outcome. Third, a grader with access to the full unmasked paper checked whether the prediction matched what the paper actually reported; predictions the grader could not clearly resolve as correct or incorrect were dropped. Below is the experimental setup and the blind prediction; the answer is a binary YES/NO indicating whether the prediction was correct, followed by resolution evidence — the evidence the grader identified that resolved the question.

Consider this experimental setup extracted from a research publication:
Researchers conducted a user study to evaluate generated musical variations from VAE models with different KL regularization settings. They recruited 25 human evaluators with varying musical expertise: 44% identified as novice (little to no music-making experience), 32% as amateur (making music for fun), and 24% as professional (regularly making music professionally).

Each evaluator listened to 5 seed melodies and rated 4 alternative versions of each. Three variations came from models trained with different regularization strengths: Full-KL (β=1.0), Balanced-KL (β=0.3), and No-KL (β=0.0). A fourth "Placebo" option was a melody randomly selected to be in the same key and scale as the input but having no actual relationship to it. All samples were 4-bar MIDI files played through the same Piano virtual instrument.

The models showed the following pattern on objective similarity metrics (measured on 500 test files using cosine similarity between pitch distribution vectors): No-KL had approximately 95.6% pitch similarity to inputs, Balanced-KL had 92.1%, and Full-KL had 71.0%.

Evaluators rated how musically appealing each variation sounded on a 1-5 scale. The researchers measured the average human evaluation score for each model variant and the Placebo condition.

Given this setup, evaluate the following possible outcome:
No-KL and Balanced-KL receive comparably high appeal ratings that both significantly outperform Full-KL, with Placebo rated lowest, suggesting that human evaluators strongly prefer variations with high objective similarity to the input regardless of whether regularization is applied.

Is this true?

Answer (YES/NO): YES